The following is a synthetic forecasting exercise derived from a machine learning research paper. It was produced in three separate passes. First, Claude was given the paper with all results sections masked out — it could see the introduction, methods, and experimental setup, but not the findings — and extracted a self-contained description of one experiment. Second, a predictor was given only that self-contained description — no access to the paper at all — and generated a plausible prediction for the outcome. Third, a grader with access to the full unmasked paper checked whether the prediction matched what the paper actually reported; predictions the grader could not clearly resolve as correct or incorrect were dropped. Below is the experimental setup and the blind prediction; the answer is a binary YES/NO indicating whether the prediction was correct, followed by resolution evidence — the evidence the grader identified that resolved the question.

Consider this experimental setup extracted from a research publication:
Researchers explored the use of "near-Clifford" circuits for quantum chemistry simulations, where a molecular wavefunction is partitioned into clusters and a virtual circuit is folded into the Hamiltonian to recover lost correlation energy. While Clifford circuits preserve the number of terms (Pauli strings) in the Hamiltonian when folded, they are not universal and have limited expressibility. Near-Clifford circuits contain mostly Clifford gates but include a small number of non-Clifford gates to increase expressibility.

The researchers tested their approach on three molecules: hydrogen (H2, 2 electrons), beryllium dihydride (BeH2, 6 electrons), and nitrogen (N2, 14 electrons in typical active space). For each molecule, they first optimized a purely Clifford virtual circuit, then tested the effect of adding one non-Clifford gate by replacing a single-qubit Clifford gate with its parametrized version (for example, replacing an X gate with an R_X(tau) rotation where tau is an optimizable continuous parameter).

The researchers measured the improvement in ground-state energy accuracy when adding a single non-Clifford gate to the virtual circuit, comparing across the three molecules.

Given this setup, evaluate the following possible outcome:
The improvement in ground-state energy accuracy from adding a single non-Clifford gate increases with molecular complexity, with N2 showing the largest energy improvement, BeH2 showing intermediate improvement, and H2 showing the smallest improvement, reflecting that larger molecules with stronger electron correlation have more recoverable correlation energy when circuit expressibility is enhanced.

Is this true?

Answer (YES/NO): NO